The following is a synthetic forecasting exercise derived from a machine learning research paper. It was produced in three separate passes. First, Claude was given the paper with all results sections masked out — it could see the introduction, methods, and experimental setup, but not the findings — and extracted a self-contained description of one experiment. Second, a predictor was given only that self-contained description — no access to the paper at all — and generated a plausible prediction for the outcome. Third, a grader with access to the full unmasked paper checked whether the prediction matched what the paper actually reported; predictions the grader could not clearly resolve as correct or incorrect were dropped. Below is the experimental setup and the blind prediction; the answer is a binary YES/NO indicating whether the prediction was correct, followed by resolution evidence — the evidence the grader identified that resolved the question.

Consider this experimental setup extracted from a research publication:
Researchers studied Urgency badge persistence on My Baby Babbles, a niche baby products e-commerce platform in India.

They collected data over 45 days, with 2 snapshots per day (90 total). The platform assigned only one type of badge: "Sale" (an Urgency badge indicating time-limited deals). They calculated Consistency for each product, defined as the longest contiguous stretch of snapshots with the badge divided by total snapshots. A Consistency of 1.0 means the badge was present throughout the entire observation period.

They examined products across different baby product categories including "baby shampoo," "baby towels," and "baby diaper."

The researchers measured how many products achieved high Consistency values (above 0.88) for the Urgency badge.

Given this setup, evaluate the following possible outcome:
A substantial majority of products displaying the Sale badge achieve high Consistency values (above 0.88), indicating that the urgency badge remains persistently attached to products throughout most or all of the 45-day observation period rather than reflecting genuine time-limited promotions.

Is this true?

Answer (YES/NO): YES